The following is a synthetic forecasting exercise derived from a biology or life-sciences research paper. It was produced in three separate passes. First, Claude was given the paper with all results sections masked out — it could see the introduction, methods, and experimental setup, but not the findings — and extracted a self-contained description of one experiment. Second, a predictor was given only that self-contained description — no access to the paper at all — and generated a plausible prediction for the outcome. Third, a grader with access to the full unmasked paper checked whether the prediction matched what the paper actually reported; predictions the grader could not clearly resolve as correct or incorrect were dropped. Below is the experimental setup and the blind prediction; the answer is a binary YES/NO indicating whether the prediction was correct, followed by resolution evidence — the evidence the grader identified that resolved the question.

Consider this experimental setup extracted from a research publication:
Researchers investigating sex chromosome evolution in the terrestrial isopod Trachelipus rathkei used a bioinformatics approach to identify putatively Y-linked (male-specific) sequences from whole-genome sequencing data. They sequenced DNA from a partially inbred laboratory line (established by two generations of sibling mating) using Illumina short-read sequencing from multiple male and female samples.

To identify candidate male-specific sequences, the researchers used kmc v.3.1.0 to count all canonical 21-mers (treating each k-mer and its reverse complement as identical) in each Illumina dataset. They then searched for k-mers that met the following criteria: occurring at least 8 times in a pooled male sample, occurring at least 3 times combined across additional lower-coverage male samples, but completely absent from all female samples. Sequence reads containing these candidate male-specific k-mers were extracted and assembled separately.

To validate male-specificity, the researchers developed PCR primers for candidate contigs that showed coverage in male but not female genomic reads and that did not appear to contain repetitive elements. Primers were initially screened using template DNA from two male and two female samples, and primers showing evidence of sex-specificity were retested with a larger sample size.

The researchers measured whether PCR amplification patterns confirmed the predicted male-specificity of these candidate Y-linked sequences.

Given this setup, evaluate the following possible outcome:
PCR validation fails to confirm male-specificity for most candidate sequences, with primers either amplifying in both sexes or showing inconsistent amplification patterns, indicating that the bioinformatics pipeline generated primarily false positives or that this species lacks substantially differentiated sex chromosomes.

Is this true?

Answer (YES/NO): YES